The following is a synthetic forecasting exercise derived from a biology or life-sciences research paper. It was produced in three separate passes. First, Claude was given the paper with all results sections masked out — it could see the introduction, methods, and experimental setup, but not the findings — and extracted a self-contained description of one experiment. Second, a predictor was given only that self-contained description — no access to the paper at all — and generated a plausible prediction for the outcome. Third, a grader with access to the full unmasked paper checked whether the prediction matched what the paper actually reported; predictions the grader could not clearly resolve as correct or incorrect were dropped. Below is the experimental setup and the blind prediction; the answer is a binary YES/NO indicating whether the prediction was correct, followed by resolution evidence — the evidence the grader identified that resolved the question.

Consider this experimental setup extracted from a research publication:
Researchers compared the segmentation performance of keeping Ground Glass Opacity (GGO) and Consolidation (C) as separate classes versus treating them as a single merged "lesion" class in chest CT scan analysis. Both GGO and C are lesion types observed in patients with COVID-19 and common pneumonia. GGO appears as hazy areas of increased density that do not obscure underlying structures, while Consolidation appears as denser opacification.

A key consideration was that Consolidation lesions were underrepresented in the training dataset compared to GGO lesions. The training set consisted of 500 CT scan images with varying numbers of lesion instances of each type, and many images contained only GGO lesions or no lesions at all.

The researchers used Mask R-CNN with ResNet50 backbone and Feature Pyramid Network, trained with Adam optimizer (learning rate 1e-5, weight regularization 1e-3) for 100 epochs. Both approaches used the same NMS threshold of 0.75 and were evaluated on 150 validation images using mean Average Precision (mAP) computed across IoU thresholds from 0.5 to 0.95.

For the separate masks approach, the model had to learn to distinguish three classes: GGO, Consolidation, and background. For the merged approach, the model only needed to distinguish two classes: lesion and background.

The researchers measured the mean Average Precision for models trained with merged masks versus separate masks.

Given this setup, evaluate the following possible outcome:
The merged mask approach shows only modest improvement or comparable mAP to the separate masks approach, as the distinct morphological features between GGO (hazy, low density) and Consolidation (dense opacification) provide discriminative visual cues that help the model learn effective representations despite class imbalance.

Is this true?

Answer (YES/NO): NO